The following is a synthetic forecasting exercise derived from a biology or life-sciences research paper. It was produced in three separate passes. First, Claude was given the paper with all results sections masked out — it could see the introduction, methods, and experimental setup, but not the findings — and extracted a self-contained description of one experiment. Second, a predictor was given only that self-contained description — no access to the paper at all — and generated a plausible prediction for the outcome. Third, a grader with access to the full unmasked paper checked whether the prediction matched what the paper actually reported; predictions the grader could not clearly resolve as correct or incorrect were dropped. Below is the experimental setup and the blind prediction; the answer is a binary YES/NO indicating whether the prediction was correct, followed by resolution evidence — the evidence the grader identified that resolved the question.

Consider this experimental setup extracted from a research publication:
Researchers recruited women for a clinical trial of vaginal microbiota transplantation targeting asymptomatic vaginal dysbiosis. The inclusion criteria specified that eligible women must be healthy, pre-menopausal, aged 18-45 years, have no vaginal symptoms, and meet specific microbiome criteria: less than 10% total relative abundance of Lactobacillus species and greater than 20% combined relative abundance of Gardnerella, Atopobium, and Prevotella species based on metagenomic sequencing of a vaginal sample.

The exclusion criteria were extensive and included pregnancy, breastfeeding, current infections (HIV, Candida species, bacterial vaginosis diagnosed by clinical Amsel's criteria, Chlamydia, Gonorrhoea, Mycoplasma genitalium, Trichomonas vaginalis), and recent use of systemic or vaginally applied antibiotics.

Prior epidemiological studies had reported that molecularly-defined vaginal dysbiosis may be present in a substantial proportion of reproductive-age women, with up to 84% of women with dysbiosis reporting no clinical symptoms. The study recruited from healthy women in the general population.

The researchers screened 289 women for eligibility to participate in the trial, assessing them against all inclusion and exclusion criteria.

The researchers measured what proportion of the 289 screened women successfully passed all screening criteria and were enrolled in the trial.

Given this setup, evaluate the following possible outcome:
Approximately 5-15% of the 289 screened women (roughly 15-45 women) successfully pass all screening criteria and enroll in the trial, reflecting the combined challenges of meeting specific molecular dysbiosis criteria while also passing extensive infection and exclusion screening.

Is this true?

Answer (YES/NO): YES